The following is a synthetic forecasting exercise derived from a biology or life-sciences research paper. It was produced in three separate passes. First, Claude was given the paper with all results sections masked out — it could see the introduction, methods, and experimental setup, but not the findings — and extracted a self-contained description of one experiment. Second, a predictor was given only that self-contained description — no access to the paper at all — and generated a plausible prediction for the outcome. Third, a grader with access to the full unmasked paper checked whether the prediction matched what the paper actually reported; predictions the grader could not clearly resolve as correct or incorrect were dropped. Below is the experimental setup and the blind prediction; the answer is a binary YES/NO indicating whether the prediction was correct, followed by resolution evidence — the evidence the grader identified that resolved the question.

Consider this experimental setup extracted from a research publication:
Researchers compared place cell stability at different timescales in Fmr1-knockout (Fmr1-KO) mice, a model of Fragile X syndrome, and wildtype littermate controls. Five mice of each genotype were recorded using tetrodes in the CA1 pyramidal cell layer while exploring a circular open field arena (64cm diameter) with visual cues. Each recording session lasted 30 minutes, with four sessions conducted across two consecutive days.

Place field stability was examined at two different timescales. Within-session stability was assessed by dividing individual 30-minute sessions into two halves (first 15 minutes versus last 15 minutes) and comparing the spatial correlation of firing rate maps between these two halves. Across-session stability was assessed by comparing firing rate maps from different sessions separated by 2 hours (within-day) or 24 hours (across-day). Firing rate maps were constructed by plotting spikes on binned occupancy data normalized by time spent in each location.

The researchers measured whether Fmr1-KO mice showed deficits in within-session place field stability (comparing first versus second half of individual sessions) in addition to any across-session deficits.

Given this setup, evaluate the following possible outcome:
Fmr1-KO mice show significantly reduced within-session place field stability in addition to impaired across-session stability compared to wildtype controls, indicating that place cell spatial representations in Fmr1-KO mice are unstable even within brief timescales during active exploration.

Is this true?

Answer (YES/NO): YES